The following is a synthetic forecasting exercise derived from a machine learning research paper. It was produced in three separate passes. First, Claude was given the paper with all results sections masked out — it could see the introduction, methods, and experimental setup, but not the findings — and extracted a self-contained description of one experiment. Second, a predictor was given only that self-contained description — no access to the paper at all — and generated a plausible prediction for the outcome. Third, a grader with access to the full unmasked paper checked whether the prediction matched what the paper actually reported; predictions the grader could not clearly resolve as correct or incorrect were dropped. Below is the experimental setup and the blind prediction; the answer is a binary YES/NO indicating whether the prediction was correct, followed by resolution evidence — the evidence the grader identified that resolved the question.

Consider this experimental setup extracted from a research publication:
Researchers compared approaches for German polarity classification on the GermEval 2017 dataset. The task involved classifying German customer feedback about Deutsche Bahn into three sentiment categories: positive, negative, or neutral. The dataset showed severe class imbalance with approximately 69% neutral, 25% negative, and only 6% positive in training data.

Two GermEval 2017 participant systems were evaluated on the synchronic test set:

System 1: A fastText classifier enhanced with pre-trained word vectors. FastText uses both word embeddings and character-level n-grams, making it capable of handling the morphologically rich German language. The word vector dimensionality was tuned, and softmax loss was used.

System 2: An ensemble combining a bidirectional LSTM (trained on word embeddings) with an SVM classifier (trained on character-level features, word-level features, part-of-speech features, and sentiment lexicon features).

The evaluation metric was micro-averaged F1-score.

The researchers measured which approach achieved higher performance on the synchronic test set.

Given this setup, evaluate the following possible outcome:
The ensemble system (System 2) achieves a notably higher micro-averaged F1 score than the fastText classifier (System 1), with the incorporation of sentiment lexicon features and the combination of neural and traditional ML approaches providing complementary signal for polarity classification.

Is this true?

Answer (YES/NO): NO